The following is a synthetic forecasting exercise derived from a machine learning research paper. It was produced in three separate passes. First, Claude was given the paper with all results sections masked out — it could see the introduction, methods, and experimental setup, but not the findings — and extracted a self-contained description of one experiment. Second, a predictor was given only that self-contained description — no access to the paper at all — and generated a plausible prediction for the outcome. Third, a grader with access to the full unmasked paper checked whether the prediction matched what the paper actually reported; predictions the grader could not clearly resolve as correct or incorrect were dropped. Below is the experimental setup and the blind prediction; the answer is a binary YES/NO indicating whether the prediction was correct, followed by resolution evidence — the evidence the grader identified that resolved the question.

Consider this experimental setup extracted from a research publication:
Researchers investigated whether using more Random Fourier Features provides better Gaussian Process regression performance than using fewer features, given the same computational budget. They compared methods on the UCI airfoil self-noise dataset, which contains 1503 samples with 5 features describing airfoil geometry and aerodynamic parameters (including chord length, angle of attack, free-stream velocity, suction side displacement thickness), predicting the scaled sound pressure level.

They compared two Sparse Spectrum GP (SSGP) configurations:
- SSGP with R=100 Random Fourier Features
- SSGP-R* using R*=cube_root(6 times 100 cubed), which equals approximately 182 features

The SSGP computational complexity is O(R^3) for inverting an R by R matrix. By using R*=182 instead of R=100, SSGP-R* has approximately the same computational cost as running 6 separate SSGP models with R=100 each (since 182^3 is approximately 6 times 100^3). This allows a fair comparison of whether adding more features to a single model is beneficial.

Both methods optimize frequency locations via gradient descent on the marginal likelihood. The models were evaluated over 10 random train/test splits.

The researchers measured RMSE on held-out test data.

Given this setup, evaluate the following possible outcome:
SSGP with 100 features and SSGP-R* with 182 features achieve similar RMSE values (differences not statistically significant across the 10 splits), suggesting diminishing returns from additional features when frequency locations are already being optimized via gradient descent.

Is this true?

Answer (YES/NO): YES